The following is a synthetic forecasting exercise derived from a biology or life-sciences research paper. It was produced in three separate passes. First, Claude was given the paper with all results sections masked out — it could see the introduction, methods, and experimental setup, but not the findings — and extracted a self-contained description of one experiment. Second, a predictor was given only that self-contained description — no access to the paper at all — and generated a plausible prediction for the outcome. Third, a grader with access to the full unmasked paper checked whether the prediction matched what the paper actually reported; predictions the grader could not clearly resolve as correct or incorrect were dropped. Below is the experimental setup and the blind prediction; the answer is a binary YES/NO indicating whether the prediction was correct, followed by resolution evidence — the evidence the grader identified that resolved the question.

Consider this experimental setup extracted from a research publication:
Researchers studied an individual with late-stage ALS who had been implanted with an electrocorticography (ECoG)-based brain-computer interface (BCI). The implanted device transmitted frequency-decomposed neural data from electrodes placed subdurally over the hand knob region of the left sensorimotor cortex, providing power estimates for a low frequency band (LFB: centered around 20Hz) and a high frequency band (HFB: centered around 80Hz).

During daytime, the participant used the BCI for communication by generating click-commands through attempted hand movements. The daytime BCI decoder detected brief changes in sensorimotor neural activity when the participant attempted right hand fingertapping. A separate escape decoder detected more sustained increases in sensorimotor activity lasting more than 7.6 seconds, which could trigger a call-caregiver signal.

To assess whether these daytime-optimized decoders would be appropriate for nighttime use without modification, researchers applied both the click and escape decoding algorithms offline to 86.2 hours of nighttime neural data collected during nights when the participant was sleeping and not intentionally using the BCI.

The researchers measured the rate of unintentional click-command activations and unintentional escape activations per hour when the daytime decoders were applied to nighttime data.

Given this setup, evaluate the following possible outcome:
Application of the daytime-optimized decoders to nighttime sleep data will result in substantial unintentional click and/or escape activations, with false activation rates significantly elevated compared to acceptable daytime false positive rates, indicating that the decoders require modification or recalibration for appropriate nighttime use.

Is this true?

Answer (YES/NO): YES